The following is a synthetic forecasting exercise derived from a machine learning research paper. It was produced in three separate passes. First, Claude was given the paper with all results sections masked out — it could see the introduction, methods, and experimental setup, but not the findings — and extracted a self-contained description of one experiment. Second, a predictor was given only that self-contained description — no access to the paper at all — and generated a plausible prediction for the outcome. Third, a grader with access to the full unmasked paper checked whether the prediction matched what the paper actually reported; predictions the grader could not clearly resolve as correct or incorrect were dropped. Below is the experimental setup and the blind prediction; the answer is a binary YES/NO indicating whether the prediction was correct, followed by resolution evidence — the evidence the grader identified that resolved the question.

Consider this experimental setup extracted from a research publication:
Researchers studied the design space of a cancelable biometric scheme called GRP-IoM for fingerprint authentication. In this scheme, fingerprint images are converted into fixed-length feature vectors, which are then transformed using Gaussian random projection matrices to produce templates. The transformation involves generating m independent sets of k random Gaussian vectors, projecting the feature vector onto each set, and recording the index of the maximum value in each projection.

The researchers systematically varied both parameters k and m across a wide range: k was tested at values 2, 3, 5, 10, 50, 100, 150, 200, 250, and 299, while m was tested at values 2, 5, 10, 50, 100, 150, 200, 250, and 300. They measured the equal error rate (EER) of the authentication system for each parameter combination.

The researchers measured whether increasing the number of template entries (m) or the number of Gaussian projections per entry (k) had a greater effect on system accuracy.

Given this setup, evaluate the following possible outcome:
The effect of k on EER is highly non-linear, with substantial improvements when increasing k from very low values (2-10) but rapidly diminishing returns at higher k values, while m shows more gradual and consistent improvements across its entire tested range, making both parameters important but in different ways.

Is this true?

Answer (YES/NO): NO